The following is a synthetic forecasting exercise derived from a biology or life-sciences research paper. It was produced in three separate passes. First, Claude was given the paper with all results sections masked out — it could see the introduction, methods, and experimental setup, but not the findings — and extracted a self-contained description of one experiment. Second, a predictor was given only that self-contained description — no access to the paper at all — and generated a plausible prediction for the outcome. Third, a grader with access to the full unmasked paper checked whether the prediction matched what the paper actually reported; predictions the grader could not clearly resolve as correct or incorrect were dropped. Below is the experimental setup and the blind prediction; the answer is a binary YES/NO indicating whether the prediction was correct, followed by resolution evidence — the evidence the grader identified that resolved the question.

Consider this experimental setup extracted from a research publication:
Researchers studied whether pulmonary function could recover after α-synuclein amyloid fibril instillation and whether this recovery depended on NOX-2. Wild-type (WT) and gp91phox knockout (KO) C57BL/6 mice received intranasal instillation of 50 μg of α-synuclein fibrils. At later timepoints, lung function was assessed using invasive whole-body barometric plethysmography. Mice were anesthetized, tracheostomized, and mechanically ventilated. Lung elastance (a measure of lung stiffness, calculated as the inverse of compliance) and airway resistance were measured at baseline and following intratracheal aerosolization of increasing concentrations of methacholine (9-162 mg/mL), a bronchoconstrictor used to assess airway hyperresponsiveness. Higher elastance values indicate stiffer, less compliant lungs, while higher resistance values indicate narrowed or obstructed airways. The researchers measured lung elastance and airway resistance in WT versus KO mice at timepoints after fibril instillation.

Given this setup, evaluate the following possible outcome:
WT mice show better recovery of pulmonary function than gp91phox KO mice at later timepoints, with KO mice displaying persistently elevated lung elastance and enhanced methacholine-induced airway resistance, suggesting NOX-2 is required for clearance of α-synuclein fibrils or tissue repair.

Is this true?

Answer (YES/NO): NO